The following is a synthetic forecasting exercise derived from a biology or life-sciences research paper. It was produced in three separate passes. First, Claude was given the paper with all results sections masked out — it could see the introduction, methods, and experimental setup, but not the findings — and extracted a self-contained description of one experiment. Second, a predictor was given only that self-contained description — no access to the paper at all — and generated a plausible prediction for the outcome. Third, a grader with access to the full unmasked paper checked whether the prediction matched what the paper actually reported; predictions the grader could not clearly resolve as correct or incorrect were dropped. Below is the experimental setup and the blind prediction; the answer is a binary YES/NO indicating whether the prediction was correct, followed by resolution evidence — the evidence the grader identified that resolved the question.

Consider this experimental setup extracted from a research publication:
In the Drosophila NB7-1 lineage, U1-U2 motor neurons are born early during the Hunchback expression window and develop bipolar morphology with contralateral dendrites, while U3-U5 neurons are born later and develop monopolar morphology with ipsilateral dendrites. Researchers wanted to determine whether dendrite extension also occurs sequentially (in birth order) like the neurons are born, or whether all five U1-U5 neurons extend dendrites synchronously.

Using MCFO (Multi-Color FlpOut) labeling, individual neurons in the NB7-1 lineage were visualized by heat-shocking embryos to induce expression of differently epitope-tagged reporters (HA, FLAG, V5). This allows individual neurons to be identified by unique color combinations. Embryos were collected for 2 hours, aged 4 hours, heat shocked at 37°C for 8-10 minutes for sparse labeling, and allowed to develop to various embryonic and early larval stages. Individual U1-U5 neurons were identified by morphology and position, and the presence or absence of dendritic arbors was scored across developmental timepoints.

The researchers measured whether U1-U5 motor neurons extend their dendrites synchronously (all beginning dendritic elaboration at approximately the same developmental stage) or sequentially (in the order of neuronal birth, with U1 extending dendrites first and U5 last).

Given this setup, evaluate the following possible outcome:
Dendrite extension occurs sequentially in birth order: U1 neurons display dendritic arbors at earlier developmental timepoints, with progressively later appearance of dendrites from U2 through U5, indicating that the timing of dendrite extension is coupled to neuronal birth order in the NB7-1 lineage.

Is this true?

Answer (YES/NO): YES